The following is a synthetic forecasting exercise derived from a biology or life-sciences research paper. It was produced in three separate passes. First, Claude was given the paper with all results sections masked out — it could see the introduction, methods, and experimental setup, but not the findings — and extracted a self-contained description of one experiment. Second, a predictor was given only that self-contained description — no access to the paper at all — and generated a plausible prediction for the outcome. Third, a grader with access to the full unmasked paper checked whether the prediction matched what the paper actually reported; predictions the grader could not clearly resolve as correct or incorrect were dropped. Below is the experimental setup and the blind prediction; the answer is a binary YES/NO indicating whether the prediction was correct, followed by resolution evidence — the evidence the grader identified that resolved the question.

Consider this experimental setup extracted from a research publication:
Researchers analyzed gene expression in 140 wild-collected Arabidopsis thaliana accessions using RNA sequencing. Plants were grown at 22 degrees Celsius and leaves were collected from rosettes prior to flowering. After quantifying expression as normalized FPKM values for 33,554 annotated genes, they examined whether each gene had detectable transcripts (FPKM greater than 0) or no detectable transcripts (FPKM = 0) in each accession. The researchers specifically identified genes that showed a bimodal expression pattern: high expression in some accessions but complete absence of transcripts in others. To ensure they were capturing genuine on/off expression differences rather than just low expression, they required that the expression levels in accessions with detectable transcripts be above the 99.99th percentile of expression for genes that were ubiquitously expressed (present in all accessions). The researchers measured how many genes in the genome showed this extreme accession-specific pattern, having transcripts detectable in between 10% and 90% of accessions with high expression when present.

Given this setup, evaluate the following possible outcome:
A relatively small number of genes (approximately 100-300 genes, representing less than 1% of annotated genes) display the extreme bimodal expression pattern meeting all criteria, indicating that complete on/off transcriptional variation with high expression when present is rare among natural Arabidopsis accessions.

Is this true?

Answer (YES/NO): NO